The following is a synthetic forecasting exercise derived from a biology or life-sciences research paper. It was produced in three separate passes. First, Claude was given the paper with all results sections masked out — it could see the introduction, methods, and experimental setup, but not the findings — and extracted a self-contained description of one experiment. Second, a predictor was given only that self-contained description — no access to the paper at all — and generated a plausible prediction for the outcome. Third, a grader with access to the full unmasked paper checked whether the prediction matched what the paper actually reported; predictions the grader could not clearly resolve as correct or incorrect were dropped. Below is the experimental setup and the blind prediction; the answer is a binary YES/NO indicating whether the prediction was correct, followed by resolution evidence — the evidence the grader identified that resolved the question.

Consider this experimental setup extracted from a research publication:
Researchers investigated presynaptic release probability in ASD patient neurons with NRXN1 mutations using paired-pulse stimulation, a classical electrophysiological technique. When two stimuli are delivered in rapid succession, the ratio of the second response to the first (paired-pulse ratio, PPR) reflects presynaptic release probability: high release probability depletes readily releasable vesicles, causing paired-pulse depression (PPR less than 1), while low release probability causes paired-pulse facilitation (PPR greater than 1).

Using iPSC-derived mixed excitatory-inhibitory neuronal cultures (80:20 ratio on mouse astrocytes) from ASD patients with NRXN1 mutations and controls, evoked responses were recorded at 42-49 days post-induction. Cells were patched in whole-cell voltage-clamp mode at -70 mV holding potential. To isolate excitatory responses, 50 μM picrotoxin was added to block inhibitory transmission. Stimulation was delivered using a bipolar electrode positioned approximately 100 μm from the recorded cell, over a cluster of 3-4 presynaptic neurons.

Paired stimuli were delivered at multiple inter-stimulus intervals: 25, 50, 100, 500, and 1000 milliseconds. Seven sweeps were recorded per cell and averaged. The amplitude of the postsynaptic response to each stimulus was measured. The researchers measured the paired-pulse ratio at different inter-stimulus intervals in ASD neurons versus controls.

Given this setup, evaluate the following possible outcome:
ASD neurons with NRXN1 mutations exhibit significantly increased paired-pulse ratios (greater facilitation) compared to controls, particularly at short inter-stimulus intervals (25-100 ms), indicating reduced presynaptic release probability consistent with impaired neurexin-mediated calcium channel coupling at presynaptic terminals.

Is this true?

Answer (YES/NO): NO